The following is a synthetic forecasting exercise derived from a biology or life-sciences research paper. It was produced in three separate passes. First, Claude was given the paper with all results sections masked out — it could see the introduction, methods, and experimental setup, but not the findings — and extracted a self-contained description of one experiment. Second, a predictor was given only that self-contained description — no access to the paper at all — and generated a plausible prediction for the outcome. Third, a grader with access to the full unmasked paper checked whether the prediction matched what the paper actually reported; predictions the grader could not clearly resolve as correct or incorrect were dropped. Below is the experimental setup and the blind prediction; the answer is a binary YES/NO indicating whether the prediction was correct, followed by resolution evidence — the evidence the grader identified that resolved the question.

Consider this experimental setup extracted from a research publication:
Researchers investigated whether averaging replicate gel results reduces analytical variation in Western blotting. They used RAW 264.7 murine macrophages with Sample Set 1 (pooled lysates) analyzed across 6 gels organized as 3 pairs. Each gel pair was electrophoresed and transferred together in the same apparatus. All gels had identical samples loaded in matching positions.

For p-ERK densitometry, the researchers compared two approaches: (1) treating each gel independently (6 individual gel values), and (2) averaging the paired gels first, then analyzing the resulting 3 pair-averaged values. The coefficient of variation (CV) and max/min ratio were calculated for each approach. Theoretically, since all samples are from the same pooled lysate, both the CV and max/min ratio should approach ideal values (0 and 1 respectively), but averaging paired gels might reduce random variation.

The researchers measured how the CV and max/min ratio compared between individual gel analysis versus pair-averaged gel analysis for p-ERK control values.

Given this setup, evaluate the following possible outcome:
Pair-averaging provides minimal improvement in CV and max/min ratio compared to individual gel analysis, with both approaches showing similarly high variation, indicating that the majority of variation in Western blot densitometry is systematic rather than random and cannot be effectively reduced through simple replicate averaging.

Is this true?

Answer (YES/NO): NO